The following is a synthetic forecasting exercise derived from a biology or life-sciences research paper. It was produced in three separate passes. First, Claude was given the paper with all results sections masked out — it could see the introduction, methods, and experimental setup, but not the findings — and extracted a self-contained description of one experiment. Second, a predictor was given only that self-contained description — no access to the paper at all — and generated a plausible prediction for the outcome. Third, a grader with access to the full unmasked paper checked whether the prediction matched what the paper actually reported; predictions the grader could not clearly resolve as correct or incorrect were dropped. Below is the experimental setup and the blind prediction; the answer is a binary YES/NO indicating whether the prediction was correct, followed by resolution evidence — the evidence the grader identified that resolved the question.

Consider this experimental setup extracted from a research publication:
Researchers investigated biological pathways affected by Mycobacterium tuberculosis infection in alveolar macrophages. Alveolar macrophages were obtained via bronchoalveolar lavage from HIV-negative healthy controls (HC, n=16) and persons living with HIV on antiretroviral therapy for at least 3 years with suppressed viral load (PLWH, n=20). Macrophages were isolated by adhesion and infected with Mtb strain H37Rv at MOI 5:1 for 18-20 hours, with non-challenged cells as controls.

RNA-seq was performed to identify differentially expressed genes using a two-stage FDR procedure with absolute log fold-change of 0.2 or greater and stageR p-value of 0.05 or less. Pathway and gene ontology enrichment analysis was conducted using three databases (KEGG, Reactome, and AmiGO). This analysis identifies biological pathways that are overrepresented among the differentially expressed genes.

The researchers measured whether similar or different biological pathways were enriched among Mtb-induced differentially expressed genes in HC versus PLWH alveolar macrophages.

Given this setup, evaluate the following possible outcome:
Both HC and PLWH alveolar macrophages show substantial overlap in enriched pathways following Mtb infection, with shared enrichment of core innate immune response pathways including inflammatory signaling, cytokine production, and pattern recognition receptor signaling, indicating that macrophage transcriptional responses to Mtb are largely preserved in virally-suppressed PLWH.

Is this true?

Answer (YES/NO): NO